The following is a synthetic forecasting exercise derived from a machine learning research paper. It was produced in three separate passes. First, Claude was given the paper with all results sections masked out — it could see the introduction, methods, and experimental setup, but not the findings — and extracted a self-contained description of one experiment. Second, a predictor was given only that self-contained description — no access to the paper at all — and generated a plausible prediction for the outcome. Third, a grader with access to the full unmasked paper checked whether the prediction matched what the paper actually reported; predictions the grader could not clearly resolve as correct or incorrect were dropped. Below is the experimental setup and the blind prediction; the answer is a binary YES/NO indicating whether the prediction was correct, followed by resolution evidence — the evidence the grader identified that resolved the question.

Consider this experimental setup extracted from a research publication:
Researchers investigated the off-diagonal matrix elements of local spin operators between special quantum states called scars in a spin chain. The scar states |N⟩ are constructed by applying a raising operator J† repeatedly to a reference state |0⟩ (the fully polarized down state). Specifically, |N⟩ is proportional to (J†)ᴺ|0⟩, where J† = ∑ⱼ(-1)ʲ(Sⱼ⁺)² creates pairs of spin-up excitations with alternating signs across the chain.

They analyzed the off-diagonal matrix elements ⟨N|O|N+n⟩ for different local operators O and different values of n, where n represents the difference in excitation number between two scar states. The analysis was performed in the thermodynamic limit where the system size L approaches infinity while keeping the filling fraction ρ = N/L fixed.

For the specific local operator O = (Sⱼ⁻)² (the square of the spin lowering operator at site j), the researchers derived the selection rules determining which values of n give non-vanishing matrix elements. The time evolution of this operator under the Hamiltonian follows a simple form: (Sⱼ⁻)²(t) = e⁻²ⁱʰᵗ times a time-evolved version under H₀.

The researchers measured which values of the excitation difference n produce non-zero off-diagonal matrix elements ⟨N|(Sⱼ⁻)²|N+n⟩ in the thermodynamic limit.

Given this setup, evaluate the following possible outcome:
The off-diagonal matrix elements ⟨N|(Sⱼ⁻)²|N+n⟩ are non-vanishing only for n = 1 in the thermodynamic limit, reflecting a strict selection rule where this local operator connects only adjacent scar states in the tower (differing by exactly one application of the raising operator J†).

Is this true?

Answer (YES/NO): YES